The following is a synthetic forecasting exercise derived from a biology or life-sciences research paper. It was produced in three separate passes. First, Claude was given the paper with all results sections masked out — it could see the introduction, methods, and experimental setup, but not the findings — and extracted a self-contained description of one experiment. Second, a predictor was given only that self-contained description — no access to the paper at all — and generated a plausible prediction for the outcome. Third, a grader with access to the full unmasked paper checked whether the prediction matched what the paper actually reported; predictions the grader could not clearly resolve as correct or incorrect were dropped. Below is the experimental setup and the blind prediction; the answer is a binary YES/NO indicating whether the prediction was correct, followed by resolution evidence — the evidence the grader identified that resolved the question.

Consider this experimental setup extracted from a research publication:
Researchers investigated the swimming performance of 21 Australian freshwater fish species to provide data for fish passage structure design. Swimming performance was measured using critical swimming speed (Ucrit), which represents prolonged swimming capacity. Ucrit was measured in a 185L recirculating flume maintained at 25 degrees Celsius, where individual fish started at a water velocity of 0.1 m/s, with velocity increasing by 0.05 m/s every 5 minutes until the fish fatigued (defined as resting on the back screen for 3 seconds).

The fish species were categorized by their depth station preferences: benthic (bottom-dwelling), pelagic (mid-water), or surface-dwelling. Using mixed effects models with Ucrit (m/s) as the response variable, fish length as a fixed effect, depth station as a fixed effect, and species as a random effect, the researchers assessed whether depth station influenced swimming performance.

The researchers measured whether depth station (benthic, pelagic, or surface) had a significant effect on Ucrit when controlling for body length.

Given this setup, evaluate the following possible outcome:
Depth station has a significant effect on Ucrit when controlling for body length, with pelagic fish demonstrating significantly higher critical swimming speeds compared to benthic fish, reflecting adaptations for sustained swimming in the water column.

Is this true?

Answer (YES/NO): YES